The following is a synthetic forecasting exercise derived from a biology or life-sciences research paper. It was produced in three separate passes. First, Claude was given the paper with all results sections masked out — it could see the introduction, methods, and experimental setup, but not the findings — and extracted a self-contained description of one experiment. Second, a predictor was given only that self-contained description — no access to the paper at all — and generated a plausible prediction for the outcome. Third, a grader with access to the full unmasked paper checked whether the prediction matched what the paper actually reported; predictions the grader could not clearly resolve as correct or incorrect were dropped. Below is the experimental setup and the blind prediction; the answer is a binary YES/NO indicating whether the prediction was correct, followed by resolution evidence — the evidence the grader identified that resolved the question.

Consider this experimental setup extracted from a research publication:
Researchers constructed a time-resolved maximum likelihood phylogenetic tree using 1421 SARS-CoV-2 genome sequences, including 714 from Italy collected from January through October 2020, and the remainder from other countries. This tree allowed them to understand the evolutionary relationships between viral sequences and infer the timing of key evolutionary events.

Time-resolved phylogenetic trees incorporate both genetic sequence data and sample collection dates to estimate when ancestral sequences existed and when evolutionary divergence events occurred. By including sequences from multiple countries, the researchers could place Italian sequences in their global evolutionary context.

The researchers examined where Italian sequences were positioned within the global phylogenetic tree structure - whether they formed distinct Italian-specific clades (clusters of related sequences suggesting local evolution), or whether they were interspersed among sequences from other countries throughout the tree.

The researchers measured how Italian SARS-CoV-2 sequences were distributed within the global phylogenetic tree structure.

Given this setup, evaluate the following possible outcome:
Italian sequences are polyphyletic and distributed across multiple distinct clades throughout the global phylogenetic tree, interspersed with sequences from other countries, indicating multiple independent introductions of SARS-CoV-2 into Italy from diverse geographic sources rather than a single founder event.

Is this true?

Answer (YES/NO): YES